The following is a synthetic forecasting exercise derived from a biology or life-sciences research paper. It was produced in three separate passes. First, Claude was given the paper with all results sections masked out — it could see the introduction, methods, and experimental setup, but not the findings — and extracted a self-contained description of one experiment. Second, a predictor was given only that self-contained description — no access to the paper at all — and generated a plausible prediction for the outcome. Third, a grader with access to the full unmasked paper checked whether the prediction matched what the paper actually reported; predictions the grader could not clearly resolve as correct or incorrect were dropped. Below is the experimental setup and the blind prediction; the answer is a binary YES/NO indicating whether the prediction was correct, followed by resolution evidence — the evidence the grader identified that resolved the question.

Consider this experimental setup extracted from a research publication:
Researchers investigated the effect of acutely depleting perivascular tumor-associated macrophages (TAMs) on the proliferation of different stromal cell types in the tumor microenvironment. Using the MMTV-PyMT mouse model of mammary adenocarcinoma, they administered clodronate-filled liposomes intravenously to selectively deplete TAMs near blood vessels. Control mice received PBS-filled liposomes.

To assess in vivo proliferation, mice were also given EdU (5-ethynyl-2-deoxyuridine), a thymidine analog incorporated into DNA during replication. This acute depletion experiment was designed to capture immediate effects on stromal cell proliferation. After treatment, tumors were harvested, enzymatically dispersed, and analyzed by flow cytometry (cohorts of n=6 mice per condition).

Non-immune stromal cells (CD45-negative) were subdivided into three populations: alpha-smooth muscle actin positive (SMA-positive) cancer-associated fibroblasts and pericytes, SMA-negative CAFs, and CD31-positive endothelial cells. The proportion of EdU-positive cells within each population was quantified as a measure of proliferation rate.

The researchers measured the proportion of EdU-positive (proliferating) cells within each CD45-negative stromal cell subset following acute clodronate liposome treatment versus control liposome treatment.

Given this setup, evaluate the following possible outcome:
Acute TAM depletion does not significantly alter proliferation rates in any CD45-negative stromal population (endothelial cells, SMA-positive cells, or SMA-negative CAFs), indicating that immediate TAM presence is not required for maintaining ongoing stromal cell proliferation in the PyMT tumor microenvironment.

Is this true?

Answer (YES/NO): NO